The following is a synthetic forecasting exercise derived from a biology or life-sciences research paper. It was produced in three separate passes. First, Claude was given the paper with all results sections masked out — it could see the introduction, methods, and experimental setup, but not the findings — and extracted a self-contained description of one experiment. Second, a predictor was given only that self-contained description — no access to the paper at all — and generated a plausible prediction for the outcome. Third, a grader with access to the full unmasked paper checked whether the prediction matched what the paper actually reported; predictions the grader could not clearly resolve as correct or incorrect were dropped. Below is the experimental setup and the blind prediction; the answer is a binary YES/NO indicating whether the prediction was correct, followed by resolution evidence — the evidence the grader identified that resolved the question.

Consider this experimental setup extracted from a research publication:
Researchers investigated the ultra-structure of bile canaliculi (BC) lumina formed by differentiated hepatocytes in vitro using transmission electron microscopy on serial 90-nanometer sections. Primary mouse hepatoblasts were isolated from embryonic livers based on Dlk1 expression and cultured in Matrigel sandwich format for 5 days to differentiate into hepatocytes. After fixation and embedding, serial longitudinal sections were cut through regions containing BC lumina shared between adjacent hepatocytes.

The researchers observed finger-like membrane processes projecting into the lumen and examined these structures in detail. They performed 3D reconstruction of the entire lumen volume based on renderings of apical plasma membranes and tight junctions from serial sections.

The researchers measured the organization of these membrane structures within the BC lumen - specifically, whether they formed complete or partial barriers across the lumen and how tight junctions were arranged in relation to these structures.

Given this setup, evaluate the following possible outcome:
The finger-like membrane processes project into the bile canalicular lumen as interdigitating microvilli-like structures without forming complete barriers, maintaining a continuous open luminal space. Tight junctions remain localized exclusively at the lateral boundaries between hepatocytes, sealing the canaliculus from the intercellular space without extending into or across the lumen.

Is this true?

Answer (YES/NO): NO